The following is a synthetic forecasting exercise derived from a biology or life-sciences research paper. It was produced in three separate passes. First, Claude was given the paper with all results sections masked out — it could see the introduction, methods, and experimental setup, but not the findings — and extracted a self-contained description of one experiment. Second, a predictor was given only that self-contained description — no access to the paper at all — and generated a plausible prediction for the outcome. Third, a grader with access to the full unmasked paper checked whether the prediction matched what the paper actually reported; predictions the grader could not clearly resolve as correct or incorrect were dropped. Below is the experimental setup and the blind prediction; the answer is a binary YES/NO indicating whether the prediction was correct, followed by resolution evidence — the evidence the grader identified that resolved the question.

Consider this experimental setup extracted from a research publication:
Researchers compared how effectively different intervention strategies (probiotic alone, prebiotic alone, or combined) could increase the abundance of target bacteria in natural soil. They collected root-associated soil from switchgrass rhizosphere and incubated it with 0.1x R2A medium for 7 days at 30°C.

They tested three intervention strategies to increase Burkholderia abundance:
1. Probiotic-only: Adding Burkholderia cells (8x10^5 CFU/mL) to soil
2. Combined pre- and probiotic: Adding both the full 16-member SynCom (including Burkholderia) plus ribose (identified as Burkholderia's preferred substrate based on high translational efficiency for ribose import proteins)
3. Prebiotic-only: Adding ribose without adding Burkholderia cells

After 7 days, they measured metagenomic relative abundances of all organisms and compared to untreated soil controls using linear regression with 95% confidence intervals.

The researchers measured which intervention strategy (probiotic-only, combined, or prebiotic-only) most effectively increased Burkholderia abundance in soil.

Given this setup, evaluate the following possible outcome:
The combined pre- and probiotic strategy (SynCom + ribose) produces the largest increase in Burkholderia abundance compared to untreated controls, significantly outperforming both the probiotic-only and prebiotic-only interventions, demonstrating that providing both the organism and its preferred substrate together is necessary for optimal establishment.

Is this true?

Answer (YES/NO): NO